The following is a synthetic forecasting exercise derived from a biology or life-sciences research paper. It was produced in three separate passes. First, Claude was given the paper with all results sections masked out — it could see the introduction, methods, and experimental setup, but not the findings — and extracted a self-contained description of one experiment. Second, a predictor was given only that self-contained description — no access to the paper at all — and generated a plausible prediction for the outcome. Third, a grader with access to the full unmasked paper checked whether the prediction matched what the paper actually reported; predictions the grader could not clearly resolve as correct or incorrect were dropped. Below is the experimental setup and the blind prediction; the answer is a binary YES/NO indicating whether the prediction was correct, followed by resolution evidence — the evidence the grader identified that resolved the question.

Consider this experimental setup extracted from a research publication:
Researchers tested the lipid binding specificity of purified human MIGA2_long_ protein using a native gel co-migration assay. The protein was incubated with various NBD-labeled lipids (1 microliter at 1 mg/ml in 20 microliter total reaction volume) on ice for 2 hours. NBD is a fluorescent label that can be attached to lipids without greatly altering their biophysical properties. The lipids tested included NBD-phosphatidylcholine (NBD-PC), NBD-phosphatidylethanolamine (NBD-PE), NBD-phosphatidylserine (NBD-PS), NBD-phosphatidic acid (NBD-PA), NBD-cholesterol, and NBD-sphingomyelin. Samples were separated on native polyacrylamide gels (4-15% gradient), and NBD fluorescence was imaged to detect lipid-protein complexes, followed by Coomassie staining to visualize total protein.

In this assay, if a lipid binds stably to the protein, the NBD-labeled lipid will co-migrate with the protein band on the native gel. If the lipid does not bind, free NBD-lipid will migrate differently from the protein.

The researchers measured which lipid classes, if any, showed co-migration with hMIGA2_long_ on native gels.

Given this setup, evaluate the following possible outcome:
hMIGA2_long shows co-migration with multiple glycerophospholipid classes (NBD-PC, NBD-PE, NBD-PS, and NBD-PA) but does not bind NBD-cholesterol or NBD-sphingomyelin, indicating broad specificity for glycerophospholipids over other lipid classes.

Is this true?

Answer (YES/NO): YES